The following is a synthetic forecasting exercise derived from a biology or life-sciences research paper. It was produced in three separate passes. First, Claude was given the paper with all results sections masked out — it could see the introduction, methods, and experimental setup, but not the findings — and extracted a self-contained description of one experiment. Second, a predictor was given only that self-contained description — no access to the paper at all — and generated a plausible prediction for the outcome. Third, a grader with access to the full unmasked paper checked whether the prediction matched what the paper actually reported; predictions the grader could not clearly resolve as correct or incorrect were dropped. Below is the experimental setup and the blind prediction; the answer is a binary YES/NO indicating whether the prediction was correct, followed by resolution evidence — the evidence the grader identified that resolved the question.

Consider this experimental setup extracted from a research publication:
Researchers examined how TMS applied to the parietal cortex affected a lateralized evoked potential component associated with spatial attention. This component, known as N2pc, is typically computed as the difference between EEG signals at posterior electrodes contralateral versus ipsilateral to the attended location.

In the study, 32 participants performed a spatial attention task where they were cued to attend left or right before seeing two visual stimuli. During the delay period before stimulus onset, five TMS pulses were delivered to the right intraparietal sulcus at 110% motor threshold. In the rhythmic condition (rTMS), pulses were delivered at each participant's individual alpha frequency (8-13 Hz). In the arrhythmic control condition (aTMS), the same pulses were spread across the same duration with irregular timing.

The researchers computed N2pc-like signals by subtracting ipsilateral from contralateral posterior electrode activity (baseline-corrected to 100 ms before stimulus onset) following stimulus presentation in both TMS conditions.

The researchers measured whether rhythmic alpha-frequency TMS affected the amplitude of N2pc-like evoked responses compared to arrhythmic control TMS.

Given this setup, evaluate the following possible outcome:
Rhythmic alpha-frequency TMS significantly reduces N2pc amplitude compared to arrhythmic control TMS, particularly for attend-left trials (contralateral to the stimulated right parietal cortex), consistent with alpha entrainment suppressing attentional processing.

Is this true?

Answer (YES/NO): NO